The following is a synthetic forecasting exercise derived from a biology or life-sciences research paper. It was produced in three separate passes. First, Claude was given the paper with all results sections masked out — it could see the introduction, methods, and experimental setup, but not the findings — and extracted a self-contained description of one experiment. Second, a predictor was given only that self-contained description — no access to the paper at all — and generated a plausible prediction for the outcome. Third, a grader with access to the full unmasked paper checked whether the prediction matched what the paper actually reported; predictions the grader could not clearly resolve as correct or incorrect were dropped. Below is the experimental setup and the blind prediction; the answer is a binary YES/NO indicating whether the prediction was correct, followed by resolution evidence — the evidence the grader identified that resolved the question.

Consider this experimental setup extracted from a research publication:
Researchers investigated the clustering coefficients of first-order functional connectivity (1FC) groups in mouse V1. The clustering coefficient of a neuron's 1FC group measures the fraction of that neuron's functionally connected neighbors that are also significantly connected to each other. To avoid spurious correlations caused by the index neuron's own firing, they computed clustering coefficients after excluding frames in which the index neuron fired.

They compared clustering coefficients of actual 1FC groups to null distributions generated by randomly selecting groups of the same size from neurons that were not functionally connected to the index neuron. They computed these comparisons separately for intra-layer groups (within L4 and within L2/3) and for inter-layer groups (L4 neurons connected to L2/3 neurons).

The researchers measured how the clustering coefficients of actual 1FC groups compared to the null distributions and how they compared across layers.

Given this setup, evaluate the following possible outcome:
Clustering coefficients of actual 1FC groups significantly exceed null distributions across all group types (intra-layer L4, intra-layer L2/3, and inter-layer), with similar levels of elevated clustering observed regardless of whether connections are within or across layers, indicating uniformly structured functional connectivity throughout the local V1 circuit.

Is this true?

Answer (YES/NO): NO